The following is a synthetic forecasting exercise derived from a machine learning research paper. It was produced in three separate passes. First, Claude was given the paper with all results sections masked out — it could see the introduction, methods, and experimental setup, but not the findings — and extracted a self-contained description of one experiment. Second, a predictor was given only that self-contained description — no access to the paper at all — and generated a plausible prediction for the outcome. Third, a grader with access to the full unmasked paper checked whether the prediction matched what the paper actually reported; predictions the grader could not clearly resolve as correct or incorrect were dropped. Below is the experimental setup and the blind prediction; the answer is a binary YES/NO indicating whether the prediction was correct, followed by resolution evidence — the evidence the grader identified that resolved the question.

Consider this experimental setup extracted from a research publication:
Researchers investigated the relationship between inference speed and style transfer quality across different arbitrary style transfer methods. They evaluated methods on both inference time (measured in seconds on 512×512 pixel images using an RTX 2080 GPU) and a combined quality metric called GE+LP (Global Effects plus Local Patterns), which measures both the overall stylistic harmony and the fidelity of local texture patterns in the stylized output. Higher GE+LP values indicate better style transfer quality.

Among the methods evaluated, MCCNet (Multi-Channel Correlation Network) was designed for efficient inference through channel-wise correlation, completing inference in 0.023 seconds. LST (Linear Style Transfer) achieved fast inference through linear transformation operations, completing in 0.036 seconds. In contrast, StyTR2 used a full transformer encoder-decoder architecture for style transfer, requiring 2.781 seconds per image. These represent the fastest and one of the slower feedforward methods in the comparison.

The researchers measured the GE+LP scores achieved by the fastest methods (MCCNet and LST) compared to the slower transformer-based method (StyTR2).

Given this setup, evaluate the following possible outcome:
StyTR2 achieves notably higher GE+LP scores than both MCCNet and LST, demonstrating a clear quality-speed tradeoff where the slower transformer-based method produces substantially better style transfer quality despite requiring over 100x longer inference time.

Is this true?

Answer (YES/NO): NO